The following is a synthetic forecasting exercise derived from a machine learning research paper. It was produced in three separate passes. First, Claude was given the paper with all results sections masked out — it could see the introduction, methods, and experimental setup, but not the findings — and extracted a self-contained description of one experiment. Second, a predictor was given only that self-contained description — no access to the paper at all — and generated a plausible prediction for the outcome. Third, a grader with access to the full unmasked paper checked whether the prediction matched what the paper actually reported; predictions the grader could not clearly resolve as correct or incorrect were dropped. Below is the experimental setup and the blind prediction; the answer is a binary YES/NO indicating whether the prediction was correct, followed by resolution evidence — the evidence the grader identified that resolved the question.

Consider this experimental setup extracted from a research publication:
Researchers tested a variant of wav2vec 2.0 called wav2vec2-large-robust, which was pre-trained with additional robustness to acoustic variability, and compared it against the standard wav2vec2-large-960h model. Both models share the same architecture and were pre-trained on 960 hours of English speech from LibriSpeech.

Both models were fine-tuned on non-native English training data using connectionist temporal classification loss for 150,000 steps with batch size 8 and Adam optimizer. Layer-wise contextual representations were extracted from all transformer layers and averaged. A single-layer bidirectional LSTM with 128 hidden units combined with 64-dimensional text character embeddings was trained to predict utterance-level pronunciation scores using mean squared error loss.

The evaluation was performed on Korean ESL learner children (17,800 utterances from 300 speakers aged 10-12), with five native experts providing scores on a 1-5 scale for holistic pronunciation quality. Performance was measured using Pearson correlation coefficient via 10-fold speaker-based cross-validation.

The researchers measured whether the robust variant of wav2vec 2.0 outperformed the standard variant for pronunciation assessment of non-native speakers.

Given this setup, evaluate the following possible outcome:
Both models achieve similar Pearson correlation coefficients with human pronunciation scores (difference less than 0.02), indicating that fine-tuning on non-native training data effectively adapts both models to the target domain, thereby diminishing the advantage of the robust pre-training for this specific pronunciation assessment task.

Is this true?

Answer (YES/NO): YES